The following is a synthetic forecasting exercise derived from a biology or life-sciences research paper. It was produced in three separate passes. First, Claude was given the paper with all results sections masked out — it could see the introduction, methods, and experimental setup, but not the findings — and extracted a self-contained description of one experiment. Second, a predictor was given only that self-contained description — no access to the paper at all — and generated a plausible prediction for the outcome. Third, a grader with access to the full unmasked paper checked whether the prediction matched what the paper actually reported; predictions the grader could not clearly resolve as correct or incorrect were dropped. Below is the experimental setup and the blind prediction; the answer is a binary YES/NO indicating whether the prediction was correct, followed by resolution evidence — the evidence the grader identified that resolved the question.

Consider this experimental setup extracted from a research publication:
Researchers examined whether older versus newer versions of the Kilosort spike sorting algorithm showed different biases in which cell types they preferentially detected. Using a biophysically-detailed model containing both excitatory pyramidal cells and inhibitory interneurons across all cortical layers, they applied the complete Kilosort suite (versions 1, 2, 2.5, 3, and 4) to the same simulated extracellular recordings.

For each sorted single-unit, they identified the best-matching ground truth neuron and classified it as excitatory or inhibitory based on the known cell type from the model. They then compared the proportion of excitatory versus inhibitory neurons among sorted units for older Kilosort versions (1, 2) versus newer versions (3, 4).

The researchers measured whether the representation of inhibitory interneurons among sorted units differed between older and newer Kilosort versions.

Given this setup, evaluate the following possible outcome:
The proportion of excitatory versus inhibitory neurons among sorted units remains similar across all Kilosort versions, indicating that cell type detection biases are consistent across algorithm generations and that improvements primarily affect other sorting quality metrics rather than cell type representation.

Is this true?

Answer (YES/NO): NO